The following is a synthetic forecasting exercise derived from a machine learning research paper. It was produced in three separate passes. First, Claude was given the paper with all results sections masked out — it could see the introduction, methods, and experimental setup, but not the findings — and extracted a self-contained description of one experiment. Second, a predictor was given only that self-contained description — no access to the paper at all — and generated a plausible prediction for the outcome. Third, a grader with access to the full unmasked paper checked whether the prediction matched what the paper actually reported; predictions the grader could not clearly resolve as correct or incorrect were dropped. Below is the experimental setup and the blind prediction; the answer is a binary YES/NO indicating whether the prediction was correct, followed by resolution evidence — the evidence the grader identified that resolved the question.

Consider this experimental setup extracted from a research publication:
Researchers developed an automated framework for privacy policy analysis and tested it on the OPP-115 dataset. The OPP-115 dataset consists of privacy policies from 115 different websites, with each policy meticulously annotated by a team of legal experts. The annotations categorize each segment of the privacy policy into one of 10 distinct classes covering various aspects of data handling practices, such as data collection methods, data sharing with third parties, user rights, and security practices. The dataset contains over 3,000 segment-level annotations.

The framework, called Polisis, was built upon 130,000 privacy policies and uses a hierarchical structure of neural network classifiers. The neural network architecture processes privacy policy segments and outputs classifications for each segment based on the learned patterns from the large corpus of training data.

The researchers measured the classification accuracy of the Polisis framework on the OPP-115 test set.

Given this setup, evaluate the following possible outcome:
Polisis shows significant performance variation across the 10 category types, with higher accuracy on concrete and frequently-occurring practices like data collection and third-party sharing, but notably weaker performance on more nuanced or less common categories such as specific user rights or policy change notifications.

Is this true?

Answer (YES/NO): NO